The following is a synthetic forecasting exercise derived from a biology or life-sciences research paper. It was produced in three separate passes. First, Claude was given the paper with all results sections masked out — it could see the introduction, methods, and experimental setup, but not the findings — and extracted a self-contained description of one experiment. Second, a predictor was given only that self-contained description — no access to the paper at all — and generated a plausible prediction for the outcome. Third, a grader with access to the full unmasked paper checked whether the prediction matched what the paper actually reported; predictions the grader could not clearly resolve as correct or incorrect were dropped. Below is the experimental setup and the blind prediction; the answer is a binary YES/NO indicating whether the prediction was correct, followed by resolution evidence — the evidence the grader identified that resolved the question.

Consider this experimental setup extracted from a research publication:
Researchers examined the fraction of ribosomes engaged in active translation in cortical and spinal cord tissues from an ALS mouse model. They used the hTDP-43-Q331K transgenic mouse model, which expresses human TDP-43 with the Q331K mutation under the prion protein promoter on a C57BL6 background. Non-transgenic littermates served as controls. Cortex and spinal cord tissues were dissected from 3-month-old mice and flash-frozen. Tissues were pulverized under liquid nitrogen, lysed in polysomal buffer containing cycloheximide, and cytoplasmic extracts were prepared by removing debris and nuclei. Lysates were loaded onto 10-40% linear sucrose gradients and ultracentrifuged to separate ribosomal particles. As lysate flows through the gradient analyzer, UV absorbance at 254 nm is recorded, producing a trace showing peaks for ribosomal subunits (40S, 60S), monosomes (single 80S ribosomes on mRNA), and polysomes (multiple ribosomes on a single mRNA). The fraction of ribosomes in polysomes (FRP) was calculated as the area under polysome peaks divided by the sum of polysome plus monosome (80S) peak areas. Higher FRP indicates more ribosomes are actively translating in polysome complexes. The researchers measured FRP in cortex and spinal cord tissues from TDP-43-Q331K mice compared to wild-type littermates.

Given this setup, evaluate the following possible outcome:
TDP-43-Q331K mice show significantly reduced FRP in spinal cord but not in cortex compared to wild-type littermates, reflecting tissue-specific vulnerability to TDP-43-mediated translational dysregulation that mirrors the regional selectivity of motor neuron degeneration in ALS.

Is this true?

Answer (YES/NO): NO